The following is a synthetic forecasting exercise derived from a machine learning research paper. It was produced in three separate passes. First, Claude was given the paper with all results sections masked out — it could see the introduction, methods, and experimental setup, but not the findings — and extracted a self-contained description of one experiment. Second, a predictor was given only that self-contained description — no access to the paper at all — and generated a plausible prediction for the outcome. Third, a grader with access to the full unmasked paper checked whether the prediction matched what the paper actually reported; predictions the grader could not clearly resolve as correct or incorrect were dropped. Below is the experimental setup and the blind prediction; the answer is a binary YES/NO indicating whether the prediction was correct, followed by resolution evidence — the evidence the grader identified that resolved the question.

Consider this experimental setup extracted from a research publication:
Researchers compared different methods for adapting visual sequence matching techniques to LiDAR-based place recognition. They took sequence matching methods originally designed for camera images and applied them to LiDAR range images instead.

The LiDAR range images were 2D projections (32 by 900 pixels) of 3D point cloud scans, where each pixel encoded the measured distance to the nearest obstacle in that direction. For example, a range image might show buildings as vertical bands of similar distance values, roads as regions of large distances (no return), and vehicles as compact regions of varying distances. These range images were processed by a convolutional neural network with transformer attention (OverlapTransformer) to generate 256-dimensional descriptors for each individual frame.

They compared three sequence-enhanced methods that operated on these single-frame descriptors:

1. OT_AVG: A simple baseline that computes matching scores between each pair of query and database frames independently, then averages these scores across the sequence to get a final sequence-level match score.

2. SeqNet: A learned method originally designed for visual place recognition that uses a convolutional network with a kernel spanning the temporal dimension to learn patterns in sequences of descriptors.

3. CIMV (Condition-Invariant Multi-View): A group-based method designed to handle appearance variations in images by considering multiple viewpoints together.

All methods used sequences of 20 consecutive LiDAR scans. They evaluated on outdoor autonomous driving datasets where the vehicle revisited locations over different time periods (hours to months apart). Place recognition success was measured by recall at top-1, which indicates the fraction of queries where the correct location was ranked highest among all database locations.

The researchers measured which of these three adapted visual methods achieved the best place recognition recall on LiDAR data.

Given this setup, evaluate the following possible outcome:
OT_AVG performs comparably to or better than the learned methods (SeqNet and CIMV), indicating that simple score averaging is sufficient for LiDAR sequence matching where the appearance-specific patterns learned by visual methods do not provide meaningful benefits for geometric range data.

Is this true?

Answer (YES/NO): NO